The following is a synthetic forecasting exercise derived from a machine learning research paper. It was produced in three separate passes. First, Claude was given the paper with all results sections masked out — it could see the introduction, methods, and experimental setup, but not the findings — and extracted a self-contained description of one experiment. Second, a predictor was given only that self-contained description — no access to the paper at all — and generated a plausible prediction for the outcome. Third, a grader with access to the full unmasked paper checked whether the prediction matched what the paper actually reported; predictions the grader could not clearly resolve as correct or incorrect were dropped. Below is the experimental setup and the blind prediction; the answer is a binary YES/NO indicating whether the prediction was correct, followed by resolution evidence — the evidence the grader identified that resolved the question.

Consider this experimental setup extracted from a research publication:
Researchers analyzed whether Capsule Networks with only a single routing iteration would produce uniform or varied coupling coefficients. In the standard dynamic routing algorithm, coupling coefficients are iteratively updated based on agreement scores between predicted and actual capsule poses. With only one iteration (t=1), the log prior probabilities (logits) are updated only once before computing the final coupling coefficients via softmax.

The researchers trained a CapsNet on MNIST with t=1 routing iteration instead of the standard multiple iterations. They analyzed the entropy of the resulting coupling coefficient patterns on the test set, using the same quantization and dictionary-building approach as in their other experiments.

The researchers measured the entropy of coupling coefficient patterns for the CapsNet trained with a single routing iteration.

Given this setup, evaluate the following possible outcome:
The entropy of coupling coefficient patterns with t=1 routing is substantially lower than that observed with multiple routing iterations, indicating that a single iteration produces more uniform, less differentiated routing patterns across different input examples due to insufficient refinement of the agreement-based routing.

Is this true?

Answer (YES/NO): YES